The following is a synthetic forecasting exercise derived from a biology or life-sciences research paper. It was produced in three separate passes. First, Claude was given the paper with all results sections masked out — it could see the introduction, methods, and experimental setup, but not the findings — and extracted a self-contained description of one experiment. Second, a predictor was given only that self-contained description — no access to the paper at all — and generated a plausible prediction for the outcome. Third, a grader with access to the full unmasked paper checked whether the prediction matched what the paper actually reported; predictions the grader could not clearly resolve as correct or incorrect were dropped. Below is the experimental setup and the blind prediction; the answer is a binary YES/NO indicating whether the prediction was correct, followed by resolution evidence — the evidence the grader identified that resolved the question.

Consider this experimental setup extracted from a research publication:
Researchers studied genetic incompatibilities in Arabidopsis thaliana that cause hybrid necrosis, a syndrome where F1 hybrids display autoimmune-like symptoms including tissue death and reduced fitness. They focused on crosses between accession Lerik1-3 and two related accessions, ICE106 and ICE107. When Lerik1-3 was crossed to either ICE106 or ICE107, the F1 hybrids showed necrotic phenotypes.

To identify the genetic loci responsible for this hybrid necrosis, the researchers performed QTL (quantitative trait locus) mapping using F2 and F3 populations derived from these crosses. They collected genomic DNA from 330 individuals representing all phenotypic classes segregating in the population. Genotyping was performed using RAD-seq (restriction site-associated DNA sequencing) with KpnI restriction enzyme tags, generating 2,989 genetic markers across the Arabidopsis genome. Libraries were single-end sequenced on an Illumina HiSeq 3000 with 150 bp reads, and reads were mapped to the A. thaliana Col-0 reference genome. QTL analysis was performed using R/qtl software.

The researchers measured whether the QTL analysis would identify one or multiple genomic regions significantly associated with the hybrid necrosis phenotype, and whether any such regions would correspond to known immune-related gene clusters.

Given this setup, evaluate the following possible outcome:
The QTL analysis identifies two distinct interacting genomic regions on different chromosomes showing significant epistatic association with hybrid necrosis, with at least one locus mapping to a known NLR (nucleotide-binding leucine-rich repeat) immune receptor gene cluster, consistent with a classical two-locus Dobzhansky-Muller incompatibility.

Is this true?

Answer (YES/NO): YES